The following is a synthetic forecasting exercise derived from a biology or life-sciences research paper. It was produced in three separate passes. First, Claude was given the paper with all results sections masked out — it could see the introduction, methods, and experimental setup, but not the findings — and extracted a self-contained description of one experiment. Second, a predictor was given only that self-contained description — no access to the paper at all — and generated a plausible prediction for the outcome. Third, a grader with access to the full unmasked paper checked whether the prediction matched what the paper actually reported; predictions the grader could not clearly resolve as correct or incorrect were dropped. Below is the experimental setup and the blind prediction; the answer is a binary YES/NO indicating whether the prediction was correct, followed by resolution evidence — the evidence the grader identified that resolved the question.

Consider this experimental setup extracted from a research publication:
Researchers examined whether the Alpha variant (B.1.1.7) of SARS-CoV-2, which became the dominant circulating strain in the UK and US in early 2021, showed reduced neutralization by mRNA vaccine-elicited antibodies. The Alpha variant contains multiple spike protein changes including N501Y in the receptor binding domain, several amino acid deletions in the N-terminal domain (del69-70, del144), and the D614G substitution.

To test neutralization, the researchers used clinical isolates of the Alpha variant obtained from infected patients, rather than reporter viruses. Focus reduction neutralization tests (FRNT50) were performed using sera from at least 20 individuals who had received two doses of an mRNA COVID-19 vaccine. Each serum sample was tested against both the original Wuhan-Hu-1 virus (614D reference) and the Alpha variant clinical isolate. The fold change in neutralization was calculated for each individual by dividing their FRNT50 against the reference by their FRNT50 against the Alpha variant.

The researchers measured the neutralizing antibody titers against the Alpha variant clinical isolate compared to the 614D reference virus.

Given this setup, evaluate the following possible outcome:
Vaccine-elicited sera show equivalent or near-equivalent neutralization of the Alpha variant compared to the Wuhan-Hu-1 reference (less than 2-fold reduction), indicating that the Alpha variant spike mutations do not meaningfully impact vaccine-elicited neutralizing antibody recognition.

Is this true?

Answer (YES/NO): YES